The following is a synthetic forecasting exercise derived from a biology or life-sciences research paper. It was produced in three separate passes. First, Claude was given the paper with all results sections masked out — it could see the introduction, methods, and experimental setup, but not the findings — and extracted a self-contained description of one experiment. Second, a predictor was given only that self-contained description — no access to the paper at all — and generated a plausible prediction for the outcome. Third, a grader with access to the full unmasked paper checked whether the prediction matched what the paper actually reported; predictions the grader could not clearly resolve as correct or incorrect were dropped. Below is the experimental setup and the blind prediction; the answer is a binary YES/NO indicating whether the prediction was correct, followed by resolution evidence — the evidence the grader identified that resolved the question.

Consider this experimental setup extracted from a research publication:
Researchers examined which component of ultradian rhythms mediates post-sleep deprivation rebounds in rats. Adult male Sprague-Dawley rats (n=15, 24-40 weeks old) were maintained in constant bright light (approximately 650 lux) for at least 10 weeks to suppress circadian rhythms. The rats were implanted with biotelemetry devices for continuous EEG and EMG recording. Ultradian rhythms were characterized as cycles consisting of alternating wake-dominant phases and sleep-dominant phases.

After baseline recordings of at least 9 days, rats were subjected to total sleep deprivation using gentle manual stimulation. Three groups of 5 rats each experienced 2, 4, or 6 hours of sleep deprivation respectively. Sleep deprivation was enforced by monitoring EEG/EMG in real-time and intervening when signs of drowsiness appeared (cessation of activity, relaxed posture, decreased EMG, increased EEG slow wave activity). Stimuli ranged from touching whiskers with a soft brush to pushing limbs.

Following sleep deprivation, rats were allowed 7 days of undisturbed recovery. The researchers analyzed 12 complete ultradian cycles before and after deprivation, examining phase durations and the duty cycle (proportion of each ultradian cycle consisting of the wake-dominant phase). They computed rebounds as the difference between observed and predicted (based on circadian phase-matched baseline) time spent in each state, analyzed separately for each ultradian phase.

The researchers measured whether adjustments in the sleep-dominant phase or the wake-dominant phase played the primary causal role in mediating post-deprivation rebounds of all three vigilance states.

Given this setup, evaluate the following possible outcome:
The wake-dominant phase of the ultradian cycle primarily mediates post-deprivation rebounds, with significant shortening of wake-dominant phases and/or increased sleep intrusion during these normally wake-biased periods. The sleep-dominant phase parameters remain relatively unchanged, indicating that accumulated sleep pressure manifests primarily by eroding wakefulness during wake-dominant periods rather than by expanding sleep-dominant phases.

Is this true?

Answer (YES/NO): NO